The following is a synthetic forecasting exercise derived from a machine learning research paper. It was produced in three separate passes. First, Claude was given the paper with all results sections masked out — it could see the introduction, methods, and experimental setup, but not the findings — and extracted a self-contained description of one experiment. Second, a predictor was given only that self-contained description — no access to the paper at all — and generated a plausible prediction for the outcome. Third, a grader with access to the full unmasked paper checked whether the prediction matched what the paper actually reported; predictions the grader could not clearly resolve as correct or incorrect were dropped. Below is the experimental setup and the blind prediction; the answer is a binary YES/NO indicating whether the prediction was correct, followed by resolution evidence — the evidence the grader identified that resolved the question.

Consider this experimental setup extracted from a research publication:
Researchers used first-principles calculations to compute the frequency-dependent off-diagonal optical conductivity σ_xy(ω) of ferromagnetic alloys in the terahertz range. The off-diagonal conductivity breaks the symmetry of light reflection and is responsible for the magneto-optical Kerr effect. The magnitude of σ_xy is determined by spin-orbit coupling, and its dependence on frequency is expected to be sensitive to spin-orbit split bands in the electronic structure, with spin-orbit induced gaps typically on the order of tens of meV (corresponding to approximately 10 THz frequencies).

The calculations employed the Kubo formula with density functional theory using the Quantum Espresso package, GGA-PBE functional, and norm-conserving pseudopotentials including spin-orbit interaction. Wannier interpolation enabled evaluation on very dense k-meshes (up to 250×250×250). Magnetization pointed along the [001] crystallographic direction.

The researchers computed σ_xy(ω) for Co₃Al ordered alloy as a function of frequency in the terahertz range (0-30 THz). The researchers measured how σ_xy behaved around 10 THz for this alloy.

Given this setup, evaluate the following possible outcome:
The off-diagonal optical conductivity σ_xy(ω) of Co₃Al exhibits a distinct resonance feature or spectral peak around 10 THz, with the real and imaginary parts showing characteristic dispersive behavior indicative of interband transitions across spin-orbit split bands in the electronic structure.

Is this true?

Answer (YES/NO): NO